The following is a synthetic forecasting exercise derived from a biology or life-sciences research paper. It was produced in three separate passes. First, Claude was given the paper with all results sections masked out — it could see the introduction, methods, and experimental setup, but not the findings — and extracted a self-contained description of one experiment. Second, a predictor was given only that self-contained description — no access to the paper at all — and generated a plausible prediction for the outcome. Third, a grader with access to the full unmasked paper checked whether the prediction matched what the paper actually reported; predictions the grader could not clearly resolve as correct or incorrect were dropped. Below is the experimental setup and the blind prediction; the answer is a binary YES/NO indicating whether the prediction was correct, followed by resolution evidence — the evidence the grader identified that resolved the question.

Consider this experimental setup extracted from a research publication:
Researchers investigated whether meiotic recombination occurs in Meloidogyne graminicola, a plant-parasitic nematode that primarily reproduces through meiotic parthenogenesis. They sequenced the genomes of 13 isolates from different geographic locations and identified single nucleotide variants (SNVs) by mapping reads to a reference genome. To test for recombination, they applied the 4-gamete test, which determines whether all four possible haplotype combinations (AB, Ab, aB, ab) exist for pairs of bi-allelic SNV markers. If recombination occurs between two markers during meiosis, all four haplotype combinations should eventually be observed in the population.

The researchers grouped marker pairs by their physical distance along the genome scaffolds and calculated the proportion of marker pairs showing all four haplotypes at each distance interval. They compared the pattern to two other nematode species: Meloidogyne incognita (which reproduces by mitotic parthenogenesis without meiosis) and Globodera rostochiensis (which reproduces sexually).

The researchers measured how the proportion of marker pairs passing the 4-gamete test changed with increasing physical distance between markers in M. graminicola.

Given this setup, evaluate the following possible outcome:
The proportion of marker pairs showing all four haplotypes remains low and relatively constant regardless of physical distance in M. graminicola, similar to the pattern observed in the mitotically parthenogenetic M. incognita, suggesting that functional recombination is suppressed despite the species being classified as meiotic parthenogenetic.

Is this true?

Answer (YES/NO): NO